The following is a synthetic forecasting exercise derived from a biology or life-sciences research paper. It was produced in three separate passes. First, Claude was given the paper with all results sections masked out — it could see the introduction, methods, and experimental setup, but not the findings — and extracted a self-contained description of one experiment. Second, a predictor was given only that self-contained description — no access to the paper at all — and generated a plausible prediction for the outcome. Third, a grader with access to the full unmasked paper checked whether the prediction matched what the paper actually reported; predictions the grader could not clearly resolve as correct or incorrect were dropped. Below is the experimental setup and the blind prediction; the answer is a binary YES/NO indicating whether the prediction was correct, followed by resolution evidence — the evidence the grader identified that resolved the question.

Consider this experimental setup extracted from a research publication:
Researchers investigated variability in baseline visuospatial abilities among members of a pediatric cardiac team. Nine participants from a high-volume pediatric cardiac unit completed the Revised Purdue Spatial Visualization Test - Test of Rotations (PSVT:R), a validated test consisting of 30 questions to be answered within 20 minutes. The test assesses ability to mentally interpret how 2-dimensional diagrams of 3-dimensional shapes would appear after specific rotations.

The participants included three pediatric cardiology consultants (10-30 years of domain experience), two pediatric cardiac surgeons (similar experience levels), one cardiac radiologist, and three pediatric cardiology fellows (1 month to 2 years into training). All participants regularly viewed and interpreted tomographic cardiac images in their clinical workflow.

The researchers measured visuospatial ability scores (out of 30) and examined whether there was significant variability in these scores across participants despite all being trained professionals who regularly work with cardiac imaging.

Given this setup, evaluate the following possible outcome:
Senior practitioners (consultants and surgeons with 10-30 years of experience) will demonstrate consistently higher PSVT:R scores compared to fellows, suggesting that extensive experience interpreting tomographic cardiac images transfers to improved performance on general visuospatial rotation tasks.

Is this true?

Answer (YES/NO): NO